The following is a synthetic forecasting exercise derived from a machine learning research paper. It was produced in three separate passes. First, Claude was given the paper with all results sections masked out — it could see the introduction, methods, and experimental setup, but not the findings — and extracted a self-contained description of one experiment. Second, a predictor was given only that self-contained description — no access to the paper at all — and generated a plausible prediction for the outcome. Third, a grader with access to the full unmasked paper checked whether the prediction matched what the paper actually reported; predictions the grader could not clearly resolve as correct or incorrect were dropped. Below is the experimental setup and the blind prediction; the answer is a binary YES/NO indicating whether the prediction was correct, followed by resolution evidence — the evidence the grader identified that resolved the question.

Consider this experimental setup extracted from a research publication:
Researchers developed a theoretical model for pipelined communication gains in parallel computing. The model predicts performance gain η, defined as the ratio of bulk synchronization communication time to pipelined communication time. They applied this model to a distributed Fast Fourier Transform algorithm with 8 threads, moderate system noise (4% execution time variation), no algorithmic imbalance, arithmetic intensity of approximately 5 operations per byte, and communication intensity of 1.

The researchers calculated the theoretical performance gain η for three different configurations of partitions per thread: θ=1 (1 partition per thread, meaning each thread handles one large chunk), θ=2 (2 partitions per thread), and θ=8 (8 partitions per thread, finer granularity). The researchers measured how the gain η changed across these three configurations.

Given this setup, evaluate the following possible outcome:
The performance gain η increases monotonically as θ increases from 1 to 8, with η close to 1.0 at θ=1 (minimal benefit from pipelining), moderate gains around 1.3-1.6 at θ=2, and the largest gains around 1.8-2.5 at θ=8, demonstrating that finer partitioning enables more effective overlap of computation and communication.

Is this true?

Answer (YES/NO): YES